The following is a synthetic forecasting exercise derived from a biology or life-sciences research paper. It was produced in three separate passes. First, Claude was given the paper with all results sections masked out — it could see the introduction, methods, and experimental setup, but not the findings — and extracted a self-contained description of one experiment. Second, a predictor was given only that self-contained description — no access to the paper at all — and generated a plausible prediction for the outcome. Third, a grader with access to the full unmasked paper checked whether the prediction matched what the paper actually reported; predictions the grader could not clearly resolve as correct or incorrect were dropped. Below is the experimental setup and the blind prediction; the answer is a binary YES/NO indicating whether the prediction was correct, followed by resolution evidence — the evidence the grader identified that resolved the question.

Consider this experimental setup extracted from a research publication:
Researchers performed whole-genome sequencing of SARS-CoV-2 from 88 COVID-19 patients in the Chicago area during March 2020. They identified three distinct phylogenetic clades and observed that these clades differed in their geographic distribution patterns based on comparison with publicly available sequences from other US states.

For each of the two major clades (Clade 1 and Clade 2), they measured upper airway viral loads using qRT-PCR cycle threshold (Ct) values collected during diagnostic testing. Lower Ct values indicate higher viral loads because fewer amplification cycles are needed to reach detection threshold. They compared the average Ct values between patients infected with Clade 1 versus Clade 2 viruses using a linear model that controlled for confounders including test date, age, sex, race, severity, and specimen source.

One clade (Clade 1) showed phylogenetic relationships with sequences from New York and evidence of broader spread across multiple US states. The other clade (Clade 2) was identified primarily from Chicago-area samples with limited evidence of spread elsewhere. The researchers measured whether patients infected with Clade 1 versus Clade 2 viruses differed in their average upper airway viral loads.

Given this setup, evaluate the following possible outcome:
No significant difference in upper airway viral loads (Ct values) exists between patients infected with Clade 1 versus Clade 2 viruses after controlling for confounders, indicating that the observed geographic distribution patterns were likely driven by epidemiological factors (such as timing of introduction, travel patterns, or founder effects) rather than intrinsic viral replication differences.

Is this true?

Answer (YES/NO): NO